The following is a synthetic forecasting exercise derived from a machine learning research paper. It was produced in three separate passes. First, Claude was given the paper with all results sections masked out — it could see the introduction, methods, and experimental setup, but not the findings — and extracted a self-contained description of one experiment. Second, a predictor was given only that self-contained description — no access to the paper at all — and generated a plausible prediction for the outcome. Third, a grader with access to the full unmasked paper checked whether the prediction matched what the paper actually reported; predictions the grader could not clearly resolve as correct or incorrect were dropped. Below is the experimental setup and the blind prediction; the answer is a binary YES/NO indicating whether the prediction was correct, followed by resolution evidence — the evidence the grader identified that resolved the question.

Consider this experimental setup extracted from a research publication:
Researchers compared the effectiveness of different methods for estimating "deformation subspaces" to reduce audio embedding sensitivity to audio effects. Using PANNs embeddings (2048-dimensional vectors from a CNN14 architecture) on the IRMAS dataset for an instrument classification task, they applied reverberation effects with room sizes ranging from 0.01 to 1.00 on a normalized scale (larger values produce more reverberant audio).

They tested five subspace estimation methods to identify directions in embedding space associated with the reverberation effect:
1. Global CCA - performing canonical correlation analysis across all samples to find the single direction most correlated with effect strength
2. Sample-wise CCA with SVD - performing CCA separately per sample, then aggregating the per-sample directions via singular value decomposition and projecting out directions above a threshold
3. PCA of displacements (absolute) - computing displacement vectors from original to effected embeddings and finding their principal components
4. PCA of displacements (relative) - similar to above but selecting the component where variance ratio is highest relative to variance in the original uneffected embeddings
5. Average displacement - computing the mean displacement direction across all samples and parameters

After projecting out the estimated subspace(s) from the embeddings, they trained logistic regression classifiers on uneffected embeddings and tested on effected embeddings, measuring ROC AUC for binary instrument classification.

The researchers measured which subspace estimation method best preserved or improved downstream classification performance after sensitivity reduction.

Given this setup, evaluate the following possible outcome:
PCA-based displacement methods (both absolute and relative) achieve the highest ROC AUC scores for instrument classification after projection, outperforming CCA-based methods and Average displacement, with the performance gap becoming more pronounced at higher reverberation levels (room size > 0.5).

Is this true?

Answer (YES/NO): NO